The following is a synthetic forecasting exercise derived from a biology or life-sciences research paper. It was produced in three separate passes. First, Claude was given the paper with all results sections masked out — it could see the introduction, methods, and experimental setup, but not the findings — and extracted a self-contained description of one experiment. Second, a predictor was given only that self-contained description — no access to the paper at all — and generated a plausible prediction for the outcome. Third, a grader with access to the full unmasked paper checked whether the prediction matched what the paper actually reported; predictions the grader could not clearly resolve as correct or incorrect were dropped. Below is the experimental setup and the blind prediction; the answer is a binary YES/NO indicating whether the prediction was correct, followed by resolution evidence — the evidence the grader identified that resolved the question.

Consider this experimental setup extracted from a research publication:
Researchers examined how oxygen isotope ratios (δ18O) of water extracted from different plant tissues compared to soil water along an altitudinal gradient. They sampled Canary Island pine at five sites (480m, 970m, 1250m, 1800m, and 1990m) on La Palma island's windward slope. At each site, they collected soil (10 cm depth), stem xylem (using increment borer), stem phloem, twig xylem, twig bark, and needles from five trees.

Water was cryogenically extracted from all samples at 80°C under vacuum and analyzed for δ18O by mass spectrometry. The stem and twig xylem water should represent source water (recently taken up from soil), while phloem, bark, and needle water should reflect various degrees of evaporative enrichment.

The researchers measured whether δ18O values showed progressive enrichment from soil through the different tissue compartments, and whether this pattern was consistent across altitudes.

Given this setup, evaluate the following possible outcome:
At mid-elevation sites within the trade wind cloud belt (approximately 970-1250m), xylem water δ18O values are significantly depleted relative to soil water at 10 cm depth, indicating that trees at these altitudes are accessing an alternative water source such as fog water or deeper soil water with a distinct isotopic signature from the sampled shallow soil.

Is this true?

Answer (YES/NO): NO